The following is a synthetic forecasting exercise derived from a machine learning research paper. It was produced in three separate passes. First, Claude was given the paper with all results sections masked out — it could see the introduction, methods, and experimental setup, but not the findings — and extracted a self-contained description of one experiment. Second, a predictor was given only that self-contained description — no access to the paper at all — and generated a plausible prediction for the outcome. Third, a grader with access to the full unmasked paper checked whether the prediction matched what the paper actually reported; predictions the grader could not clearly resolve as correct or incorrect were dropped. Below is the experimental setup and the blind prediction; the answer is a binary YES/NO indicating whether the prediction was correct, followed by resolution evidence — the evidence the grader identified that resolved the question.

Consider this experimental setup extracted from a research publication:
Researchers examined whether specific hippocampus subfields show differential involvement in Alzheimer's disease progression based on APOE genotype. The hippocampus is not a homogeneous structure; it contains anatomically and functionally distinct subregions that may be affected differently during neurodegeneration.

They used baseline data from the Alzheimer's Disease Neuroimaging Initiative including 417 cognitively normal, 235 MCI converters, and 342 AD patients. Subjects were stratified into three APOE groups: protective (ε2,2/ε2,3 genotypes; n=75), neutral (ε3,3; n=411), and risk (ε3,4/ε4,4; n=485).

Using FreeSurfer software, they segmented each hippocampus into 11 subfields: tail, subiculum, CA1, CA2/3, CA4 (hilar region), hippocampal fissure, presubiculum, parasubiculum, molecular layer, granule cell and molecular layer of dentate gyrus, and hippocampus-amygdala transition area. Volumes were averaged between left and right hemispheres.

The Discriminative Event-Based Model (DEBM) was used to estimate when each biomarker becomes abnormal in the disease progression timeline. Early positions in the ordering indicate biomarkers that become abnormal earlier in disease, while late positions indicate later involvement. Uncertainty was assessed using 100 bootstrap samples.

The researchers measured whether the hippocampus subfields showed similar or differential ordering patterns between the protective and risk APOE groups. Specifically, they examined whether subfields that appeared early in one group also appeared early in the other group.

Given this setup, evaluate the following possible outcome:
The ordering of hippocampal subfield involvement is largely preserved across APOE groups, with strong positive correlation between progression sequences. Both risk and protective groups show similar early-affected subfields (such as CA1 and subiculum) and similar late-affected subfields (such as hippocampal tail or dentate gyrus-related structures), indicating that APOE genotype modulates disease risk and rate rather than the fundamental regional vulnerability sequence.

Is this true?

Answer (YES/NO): NO